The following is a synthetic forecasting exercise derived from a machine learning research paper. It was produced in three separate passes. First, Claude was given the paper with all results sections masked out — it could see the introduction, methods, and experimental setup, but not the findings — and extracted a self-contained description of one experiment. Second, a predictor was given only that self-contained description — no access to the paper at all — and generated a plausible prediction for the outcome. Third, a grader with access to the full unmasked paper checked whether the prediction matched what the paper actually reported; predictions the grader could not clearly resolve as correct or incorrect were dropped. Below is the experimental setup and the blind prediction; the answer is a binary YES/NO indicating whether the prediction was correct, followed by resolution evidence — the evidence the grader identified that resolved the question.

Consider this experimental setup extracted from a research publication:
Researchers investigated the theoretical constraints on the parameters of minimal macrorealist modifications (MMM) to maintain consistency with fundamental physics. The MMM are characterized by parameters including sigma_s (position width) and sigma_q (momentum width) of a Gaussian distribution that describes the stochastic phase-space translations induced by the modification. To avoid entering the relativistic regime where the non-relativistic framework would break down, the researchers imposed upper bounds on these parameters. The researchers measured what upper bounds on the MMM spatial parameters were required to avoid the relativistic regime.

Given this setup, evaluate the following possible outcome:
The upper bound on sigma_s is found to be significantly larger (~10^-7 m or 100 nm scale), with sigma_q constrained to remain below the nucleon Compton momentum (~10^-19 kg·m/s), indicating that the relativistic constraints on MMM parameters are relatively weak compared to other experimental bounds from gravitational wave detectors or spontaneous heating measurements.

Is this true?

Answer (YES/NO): NO